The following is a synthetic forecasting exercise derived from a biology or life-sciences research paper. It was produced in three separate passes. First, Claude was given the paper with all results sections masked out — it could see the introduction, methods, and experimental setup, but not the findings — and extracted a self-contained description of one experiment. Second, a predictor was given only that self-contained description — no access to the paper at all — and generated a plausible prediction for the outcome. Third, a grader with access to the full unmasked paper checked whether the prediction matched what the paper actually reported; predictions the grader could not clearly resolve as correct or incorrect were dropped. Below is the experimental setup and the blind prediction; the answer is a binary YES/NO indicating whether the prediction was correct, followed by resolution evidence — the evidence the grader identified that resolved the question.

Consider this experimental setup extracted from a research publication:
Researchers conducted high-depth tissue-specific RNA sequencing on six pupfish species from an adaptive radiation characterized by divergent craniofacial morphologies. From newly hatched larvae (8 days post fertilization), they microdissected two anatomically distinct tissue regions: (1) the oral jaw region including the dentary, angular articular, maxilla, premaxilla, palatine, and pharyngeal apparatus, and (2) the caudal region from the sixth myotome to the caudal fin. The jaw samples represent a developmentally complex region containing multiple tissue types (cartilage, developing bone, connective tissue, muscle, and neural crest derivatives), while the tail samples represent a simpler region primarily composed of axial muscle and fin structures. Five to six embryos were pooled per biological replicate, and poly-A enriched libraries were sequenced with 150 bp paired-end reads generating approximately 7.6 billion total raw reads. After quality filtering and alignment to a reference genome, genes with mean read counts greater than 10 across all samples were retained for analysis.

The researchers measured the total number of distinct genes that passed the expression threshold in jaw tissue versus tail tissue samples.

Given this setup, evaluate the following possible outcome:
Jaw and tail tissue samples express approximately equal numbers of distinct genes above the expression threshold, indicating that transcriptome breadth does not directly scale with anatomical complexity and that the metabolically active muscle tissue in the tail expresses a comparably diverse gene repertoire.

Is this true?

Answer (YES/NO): NO